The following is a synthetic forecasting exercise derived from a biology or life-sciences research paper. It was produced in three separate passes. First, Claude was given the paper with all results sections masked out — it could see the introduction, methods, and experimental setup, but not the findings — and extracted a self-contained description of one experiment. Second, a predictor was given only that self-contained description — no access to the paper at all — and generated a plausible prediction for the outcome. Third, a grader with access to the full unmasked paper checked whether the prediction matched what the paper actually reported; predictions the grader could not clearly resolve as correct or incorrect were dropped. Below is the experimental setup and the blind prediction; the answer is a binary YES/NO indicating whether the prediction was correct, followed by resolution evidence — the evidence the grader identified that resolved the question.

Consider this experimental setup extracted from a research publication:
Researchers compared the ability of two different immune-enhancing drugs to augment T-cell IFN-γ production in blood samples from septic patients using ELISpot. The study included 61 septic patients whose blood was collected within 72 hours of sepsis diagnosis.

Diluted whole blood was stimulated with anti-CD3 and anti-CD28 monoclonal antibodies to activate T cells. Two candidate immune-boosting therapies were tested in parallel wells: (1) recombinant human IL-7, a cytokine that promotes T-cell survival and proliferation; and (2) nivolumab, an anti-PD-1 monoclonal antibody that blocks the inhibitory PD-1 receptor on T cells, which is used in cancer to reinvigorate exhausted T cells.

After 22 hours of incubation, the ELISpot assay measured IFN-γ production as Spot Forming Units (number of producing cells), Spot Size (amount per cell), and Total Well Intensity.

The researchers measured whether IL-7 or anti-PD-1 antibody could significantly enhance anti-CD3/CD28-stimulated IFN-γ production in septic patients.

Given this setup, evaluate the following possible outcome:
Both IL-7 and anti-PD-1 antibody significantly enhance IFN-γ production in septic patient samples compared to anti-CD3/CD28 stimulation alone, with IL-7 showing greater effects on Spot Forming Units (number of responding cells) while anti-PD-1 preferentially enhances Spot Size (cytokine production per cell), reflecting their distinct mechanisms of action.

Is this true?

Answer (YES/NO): NO